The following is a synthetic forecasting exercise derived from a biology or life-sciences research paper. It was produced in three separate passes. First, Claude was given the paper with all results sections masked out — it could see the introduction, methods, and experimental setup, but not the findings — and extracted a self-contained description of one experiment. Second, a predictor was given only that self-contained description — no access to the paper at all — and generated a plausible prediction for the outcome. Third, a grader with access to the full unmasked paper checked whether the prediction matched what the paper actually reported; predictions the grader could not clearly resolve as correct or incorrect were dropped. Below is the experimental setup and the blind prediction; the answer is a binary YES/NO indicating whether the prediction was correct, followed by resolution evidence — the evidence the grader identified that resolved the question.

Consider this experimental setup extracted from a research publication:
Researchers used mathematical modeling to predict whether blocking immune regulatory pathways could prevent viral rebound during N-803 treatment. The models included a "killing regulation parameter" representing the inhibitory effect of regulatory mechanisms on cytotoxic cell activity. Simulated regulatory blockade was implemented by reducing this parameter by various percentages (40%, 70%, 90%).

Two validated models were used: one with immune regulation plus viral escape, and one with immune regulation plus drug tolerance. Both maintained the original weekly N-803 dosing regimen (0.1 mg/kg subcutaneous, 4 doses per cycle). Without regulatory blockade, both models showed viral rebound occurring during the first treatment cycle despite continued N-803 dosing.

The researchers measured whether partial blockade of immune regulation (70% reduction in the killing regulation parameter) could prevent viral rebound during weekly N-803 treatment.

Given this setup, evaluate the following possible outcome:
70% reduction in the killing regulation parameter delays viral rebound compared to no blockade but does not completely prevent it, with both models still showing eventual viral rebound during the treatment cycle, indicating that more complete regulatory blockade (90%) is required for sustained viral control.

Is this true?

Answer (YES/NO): NO